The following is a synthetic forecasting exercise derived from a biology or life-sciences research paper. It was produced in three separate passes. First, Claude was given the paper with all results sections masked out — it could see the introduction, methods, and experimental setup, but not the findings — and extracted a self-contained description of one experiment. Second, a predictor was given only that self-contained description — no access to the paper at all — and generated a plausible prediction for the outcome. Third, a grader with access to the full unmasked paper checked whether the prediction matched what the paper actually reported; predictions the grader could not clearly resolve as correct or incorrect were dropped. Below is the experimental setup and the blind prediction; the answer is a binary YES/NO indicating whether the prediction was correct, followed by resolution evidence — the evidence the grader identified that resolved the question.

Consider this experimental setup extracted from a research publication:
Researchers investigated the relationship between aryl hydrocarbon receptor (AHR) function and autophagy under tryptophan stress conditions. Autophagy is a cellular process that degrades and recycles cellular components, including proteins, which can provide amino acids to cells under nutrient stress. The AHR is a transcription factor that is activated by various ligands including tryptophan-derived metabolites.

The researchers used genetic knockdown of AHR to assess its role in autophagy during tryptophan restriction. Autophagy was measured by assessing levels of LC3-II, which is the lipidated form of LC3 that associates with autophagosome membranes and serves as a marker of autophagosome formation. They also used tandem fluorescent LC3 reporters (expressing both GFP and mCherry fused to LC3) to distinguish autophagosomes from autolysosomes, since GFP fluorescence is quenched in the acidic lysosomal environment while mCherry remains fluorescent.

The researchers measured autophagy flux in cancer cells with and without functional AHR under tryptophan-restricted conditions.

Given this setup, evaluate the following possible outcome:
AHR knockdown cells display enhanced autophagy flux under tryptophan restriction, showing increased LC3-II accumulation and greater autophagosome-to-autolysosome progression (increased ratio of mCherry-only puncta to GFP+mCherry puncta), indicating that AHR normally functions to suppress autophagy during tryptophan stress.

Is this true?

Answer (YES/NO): NO